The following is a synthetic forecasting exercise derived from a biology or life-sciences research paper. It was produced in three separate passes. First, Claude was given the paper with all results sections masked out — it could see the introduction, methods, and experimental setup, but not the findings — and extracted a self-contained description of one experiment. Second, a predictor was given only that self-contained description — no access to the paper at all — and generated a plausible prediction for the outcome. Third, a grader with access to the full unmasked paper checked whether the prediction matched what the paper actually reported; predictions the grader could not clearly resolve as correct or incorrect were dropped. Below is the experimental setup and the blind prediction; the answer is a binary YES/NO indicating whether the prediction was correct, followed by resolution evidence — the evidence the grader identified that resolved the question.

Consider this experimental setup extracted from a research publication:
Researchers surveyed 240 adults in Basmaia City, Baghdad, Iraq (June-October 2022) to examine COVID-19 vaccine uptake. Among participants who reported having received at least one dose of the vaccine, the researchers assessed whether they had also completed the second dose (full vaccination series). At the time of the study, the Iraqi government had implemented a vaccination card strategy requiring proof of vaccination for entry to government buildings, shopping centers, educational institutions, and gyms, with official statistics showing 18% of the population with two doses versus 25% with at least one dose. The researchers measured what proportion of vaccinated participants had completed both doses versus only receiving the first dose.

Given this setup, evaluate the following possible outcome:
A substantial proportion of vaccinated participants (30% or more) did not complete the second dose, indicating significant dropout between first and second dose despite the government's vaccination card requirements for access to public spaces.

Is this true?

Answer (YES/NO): NO